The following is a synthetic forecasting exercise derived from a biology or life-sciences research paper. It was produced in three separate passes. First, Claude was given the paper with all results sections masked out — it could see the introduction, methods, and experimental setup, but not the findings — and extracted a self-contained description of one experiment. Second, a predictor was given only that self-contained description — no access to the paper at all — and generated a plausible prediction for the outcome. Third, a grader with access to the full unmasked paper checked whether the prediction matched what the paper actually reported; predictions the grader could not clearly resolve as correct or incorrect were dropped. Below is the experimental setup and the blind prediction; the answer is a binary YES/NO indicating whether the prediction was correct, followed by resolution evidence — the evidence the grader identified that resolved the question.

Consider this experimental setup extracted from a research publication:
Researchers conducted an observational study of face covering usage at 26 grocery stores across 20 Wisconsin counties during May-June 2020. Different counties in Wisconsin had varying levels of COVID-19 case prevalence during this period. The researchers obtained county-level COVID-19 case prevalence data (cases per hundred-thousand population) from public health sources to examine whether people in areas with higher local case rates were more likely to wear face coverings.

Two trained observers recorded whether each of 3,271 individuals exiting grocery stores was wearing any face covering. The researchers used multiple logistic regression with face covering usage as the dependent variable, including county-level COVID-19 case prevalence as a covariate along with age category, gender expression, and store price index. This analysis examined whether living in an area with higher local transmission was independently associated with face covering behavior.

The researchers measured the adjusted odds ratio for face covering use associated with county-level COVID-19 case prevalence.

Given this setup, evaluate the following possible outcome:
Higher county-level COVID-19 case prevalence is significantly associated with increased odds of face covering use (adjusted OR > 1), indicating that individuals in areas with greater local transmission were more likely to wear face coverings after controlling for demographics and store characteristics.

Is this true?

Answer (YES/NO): NO